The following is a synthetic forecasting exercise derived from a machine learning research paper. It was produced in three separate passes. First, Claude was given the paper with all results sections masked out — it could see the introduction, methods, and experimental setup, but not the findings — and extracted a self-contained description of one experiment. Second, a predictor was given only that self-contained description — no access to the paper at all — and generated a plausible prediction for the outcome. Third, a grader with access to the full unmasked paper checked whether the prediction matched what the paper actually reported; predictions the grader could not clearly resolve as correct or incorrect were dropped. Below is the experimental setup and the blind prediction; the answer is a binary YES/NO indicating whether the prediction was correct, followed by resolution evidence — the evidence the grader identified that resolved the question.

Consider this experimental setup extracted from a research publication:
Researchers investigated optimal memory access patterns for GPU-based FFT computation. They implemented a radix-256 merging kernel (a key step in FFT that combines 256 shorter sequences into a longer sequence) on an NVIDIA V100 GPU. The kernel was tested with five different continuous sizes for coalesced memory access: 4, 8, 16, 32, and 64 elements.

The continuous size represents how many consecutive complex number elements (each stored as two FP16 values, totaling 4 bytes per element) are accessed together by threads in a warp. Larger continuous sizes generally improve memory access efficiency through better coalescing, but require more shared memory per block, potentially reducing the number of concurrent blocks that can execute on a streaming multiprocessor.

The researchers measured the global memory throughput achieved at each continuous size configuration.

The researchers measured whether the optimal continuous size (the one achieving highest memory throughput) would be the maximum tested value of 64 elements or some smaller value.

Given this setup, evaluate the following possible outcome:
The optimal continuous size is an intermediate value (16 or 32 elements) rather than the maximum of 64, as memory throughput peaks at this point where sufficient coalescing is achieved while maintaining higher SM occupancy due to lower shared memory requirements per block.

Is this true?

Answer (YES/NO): YES